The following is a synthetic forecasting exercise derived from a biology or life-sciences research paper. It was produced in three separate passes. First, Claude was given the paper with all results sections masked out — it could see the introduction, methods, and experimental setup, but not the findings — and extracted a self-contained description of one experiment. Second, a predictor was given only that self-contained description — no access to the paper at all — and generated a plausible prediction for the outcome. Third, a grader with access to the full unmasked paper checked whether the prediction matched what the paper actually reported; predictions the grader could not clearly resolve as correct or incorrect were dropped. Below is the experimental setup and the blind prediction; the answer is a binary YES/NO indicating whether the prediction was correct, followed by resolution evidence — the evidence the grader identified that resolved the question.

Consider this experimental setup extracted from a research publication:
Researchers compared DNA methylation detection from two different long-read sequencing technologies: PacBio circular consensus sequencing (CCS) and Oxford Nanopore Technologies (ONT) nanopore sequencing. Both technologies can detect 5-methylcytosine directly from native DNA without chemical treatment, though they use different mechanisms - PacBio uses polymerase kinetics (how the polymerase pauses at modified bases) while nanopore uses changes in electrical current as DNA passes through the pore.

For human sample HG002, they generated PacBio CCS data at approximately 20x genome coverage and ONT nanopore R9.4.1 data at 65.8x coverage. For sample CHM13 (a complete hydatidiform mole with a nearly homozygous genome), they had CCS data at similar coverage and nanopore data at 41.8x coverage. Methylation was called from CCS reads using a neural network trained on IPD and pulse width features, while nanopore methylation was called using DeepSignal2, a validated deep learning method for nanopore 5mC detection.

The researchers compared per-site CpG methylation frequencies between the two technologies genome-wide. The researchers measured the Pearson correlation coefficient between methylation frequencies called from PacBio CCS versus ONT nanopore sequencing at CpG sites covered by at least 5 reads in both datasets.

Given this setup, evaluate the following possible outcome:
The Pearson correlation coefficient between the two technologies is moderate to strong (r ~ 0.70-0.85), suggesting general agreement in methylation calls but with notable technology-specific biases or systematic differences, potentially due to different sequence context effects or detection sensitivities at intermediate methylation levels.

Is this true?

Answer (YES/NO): NO